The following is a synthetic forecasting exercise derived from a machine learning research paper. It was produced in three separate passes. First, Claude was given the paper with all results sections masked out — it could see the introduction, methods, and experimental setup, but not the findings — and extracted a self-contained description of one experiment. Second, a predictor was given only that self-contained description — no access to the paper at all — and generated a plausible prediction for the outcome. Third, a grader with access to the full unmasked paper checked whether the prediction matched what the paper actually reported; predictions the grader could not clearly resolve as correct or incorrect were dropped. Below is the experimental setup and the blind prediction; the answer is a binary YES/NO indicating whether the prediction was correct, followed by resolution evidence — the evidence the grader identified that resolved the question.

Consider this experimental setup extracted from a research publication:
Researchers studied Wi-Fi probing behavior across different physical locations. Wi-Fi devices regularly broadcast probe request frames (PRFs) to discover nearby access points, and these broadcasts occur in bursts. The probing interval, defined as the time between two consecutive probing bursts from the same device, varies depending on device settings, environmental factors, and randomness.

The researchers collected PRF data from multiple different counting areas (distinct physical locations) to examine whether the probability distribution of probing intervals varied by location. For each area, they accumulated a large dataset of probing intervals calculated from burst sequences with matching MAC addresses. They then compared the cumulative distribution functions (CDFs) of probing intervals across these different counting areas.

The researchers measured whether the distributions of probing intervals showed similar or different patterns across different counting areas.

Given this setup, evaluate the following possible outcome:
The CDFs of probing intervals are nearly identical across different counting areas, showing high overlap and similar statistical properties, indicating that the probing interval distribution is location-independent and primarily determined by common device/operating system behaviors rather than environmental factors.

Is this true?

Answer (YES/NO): NO